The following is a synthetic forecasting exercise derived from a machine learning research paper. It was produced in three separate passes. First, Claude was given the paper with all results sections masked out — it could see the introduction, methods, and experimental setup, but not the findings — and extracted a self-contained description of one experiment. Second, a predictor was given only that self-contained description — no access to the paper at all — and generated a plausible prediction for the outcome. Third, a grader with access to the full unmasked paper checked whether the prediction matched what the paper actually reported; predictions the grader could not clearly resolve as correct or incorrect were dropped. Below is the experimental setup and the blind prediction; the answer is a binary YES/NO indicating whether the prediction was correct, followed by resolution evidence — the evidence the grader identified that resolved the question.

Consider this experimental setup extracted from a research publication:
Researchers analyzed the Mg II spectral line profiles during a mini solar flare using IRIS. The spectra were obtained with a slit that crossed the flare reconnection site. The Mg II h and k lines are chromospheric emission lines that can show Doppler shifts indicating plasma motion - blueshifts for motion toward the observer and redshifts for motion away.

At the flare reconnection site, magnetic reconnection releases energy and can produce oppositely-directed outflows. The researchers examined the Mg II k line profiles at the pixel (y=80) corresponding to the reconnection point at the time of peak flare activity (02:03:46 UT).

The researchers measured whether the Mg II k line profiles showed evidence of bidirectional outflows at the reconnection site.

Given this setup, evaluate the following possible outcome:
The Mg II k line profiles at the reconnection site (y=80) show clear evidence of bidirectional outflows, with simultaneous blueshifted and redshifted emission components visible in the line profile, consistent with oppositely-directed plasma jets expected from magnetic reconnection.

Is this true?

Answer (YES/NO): YES